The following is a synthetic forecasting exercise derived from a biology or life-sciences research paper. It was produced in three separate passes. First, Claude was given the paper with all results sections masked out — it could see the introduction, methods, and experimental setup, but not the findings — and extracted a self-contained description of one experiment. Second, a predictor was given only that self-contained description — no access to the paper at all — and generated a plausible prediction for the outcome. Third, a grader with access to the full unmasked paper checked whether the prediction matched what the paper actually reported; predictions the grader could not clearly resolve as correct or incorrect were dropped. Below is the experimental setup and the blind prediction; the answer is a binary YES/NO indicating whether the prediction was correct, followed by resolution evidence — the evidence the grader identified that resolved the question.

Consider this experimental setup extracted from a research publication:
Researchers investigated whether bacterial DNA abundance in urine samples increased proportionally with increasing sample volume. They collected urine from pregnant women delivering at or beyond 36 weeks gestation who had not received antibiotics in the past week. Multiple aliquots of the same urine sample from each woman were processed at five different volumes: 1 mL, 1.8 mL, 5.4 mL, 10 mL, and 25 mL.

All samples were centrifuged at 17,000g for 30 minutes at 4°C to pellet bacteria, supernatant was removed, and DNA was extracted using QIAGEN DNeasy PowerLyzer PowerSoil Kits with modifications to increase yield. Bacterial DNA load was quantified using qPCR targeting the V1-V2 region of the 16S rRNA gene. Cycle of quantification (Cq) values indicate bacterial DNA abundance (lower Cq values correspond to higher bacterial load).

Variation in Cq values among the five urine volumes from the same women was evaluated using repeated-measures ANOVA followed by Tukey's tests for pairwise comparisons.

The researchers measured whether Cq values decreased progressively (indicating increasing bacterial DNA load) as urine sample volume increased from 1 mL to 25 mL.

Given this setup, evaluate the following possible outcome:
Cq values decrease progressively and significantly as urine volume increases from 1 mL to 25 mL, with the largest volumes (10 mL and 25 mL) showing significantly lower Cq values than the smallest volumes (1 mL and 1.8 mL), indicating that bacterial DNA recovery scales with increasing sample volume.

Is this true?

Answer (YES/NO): NO